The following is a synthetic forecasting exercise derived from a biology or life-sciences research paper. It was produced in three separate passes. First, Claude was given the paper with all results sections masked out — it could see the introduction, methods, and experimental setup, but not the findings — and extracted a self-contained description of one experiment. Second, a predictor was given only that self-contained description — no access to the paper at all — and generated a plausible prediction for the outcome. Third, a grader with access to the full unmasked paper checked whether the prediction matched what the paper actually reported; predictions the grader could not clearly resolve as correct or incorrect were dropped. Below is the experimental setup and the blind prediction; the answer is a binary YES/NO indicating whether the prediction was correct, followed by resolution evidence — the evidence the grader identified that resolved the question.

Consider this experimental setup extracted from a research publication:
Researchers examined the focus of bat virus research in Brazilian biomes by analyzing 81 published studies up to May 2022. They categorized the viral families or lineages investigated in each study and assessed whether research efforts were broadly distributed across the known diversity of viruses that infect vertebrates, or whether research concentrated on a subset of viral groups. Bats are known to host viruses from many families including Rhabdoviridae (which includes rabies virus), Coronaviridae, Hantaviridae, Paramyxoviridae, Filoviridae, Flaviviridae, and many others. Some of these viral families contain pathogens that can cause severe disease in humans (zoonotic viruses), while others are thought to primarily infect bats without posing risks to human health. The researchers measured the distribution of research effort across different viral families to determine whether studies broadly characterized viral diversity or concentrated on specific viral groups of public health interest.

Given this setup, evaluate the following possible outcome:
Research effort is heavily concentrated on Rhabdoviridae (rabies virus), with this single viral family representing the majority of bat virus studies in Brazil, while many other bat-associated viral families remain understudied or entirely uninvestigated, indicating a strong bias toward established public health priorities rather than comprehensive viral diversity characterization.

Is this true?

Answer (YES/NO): YES